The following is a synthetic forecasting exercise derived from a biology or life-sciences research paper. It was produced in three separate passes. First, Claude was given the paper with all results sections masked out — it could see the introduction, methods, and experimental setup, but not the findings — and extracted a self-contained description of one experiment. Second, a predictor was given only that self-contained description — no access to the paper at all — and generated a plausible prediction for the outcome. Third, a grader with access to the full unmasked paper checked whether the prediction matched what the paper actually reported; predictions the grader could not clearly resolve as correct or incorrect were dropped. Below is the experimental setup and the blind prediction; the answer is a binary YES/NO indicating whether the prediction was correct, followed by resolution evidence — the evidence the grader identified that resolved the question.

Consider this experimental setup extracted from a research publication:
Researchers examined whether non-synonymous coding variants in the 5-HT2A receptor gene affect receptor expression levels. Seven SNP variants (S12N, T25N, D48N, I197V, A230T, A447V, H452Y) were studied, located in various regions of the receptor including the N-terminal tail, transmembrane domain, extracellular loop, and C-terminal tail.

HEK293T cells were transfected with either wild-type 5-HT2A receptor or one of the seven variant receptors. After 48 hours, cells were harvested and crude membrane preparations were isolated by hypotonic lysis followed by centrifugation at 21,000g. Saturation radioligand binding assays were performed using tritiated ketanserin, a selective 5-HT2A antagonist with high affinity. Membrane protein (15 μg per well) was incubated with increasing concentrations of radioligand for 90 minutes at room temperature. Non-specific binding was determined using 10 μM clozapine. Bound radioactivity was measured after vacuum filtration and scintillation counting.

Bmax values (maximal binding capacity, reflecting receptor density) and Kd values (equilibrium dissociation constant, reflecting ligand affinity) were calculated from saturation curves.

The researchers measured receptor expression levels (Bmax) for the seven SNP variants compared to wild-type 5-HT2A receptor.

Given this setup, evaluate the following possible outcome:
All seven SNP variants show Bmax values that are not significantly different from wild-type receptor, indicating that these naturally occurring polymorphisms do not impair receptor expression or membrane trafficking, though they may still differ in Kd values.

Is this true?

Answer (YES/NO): NO